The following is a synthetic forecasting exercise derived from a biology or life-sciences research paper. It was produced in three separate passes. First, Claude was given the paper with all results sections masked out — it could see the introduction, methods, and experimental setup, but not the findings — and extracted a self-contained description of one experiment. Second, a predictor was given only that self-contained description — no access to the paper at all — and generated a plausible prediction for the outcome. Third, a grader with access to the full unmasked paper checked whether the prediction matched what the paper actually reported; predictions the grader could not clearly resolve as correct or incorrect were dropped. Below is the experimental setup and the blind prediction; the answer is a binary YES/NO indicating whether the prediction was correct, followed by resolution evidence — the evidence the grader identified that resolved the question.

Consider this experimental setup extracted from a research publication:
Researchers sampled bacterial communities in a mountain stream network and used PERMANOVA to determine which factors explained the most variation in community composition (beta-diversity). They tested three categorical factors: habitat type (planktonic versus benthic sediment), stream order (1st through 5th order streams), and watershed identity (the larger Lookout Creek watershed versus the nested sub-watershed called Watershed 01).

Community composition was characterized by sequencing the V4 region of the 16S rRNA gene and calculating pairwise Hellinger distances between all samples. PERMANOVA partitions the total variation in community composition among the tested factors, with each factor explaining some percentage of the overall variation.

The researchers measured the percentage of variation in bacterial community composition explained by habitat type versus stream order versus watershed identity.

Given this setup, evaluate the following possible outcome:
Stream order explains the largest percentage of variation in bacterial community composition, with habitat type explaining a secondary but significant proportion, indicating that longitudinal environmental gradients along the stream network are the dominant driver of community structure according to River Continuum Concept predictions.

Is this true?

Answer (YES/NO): NO